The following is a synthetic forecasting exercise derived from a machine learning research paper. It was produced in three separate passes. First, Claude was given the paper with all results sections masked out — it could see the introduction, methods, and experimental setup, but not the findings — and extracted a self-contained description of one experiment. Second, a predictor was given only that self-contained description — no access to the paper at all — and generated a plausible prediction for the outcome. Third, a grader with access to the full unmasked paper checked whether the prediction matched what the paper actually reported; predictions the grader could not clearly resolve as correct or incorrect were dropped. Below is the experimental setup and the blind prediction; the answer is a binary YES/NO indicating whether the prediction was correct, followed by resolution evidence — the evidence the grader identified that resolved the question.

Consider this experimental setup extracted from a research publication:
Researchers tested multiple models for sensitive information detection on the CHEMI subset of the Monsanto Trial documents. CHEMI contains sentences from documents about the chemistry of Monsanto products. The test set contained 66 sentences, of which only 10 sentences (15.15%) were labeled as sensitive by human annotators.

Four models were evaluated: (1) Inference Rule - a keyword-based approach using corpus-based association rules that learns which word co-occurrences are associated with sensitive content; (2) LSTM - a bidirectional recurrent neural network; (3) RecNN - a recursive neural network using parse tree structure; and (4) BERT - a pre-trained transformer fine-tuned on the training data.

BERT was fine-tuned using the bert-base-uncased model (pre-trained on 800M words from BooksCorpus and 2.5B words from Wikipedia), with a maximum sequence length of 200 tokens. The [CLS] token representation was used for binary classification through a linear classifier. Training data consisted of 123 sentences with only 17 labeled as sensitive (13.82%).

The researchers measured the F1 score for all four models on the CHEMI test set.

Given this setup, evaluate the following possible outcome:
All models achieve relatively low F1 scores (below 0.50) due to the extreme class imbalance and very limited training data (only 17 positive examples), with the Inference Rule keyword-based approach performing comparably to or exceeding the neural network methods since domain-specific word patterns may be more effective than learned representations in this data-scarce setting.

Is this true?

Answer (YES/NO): NO